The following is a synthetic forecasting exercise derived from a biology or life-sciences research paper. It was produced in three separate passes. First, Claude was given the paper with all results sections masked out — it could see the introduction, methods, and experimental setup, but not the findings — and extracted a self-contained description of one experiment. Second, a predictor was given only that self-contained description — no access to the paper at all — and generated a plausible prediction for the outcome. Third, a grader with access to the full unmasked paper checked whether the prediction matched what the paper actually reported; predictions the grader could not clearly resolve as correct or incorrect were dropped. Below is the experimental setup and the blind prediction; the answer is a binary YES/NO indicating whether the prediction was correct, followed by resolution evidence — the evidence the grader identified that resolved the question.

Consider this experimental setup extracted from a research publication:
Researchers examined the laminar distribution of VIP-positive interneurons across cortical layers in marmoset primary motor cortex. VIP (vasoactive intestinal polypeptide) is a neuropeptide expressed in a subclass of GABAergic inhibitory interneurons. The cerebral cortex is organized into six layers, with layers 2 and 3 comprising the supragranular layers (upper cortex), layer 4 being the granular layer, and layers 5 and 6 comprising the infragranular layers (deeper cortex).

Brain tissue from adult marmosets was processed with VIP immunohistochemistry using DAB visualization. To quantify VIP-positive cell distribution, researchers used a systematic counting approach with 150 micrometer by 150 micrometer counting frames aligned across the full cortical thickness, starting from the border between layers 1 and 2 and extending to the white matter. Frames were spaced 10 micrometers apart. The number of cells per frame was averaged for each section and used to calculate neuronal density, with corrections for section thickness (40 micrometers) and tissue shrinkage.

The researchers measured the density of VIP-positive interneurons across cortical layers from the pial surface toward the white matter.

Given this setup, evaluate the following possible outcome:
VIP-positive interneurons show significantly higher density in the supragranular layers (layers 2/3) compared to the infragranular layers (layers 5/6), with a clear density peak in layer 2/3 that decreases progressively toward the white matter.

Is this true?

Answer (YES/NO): YES